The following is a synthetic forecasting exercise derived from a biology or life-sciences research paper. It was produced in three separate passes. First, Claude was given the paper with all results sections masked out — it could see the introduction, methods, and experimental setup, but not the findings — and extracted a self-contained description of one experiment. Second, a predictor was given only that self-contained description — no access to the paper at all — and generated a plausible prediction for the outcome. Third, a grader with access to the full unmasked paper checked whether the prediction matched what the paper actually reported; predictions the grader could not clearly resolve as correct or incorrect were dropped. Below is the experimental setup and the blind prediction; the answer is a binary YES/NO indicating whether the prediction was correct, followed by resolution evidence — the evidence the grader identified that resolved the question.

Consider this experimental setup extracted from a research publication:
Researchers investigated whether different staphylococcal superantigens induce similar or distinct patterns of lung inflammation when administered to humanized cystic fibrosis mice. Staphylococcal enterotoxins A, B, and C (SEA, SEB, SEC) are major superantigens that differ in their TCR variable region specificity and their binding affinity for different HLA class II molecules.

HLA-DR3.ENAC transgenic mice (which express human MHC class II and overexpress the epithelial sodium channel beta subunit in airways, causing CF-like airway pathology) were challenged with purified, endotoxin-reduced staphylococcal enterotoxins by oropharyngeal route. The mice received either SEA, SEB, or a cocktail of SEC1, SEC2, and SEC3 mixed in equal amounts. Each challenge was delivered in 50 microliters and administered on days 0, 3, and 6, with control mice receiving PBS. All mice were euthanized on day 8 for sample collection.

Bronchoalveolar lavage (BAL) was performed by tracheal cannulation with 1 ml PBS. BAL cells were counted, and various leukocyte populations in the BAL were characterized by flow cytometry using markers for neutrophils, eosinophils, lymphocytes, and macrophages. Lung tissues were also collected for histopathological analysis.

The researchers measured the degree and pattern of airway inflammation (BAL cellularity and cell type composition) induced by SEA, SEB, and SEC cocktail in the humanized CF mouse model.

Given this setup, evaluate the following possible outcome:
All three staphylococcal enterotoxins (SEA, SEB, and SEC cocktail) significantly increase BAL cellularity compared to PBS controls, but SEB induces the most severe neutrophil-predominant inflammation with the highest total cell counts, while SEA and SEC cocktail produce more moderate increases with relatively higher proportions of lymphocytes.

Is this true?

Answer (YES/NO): NO